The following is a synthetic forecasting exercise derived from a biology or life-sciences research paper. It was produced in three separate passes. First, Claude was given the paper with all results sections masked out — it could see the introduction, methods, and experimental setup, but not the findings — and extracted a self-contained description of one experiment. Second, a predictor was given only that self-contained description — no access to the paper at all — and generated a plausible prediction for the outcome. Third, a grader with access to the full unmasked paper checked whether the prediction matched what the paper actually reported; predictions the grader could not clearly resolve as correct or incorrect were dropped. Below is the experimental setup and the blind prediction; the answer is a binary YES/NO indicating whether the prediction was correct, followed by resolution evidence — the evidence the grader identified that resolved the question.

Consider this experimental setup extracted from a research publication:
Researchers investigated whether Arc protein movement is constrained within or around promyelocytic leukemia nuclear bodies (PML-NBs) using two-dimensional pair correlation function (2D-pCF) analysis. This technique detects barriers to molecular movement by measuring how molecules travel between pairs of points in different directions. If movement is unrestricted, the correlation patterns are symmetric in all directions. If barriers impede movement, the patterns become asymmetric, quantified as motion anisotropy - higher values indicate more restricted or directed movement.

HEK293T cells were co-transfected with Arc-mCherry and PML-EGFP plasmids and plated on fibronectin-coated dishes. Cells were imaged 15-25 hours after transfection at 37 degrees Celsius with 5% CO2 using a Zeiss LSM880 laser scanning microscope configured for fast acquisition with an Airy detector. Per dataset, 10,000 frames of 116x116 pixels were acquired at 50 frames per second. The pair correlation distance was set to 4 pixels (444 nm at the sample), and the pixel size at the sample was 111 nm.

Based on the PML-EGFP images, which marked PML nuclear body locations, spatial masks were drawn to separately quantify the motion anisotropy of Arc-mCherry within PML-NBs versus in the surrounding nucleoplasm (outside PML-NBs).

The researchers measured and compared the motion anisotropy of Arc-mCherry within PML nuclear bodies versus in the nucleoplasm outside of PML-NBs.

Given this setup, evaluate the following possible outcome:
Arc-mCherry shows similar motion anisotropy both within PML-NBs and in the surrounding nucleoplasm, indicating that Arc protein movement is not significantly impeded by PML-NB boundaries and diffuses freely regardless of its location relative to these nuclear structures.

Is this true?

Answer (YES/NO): NO